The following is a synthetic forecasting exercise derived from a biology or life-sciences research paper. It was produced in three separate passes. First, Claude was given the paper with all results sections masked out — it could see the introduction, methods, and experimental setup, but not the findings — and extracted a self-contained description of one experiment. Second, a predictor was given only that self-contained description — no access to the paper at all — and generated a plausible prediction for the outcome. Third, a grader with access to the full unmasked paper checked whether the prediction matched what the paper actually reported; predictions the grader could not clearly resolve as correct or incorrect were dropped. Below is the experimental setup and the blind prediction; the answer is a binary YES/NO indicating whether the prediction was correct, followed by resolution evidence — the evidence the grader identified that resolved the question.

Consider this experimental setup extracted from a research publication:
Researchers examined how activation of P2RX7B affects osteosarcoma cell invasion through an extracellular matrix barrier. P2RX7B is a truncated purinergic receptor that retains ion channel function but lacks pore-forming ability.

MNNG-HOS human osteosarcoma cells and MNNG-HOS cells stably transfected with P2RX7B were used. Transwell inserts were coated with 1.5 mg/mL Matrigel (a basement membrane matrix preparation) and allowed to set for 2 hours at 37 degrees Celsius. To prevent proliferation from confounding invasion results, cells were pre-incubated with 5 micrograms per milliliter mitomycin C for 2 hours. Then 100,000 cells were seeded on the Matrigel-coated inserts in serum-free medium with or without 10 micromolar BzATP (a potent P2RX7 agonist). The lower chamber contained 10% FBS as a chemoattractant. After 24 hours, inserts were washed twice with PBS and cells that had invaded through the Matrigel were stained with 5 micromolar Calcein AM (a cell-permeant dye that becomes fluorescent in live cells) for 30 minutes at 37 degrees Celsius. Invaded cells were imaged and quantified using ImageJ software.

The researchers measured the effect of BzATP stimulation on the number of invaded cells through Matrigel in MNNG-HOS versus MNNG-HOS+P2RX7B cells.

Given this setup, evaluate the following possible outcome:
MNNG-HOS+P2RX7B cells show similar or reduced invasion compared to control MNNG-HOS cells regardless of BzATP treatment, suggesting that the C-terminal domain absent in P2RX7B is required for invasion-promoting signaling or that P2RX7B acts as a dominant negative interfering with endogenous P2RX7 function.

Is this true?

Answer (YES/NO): NO